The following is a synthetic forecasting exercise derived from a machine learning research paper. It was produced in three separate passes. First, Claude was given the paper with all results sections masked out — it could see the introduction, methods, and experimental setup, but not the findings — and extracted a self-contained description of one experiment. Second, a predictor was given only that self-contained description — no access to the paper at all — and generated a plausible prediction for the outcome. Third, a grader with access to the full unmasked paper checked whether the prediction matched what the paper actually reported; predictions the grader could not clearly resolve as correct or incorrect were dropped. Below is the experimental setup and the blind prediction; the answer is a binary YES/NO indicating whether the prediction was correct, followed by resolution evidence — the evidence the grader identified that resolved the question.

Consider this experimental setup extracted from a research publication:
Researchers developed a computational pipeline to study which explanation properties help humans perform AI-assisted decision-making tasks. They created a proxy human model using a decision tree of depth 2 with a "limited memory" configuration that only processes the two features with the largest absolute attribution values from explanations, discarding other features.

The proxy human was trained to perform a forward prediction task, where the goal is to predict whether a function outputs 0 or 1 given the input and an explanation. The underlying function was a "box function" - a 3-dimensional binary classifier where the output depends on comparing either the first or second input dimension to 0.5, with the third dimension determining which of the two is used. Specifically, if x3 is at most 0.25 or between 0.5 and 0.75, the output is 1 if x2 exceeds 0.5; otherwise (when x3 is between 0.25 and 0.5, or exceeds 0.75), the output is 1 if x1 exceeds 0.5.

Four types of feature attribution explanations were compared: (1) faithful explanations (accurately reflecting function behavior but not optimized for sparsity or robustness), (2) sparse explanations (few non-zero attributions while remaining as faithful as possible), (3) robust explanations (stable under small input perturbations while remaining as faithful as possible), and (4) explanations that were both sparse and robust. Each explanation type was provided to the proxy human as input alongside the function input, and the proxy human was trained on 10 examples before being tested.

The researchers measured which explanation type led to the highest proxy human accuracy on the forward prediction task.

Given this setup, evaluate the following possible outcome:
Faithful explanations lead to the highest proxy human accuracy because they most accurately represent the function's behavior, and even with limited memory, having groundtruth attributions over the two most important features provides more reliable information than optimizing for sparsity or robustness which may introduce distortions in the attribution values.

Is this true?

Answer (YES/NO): NO